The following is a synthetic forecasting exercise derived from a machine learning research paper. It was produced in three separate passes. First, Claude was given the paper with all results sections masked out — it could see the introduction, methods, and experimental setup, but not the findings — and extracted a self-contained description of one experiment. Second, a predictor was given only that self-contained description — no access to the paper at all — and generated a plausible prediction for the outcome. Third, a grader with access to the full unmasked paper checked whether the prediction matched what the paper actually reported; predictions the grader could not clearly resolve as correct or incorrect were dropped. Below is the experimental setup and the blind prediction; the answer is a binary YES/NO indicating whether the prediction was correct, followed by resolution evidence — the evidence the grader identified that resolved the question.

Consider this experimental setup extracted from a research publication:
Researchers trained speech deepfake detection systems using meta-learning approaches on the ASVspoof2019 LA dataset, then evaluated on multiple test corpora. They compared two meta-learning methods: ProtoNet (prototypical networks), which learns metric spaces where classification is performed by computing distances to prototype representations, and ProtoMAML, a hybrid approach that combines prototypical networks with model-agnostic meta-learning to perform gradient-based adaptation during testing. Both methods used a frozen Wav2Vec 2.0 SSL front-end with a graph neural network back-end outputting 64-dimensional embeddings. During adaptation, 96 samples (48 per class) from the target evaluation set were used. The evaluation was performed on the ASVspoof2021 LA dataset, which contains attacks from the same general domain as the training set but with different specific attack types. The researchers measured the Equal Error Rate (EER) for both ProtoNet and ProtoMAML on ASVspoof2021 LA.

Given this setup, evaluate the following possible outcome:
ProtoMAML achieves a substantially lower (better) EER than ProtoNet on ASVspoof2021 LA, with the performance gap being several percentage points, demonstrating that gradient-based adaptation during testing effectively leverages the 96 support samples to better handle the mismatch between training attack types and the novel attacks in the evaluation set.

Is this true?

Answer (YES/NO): NO